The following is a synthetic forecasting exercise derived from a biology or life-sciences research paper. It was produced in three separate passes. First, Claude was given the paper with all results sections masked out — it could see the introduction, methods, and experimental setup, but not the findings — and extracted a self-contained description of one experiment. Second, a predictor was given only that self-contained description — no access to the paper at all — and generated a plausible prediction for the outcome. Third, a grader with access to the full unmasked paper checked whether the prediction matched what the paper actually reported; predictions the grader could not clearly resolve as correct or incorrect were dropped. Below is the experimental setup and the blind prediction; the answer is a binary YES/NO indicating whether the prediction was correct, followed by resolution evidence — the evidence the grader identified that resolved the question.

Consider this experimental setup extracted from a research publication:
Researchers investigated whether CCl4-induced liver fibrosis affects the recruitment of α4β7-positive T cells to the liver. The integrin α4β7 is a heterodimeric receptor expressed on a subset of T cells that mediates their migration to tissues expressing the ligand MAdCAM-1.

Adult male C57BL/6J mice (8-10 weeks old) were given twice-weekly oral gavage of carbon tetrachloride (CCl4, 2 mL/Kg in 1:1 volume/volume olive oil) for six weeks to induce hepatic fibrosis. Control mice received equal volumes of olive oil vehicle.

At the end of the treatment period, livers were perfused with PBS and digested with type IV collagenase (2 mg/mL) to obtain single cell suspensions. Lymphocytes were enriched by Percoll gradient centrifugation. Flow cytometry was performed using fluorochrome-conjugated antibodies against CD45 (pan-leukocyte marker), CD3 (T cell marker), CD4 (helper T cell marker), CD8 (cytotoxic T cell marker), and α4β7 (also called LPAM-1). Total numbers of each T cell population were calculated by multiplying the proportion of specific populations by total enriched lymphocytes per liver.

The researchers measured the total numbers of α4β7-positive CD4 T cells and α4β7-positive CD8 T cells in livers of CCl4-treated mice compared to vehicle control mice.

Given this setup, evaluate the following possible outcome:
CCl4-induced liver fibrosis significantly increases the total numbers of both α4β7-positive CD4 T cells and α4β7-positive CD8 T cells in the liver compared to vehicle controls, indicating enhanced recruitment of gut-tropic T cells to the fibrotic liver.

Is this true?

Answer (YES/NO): YES